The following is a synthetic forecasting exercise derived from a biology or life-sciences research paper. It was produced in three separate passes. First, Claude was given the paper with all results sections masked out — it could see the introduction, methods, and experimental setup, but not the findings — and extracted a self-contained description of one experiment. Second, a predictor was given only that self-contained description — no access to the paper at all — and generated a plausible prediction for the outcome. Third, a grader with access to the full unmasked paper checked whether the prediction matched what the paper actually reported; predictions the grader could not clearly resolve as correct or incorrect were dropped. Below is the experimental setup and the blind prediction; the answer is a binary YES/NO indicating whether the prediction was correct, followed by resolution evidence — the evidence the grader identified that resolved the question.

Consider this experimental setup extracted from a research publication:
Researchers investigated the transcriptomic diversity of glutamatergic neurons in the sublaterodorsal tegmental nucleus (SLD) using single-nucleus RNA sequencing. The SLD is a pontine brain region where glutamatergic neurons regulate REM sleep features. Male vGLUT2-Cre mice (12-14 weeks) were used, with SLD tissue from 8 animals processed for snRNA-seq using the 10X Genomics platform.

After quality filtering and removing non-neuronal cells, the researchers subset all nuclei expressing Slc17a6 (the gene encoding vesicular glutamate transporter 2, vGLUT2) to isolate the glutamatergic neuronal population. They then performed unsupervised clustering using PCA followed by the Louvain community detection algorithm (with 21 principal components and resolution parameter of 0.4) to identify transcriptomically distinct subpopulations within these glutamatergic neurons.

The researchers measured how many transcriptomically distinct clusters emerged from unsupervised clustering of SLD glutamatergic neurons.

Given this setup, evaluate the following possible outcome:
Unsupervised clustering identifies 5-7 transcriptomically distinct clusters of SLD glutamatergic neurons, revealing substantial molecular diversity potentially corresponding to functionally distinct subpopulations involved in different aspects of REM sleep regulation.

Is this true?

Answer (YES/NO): NO